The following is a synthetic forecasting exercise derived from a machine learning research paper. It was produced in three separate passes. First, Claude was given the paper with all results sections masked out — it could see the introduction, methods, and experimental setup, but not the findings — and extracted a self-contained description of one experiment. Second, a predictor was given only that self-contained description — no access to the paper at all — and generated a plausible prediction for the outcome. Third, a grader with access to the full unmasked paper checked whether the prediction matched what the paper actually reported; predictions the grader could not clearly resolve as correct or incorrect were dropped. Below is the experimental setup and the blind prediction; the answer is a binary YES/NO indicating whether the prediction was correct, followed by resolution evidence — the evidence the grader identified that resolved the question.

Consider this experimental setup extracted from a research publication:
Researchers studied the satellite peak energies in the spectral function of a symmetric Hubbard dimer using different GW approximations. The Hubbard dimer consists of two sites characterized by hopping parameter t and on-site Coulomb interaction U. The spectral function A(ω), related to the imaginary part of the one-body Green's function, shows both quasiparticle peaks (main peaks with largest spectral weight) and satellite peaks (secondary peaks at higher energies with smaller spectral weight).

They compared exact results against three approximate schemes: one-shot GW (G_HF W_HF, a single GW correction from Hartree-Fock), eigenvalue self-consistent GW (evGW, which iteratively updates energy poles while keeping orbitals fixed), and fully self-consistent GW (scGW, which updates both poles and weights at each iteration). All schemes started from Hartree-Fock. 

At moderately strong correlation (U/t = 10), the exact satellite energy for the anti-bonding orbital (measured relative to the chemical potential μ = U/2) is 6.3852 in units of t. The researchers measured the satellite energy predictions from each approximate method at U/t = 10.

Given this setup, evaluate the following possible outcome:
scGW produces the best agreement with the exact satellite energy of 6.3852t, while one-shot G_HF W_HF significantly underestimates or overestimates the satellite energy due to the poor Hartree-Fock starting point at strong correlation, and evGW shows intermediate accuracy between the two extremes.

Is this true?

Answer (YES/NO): NO